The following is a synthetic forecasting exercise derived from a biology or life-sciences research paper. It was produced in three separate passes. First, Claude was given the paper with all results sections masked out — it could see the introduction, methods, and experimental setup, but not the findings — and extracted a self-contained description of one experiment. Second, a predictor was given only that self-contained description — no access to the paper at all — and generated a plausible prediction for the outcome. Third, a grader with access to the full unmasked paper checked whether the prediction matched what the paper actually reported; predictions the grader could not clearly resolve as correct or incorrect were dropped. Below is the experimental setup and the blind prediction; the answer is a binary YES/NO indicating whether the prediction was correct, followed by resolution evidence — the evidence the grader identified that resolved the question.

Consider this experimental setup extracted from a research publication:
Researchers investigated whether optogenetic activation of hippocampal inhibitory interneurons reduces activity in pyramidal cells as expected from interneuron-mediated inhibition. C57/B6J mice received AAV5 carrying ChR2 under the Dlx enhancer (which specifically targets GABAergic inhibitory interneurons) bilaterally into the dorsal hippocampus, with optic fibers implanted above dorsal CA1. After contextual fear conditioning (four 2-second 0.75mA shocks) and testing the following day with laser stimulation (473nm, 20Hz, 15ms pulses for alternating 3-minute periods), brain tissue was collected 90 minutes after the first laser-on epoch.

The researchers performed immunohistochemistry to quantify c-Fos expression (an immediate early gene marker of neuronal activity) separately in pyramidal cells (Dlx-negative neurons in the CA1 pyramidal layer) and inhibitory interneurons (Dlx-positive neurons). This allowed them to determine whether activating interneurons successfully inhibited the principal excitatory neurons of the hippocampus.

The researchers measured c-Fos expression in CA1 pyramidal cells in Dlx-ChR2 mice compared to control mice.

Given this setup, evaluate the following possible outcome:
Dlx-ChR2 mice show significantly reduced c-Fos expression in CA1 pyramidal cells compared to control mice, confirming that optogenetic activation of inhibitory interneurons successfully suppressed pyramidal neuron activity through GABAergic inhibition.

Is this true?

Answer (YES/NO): YES